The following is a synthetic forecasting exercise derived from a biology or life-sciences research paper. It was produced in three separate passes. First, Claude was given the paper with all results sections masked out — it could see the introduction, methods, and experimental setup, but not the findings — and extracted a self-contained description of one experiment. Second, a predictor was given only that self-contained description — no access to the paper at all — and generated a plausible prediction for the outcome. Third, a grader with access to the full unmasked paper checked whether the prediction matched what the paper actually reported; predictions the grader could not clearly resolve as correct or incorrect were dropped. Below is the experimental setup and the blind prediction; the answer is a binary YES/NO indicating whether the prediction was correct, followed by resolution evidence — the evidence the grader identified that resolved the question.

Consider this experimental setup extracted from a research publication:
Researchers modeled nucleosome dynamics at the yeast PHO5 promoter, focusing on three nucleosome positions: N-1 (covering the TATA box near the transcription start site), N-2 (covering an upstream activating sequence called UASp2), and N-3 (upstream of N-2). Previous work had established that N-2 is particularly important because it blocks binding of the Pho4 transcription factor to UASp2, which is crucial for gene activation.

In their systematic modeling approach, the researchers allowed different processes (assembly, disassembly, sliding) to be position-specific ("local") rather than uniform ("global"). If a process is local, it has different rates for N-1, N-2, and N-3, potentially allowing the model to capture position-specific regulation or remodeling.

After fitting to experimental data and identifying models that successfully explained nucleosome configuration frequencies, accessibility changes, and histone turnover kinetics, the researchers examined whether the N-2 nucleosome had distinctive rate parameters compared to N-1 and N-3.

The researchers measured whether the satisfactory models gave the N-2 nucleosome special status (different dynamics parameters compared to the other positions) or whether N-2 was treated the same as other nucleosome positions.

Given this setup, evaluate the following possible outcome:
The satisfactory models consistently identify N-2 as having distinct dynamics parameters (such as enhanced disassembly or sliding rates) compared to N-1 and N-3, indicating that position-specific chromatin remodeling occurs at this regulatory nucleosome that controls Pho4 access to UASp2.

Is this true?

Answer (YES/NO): YES